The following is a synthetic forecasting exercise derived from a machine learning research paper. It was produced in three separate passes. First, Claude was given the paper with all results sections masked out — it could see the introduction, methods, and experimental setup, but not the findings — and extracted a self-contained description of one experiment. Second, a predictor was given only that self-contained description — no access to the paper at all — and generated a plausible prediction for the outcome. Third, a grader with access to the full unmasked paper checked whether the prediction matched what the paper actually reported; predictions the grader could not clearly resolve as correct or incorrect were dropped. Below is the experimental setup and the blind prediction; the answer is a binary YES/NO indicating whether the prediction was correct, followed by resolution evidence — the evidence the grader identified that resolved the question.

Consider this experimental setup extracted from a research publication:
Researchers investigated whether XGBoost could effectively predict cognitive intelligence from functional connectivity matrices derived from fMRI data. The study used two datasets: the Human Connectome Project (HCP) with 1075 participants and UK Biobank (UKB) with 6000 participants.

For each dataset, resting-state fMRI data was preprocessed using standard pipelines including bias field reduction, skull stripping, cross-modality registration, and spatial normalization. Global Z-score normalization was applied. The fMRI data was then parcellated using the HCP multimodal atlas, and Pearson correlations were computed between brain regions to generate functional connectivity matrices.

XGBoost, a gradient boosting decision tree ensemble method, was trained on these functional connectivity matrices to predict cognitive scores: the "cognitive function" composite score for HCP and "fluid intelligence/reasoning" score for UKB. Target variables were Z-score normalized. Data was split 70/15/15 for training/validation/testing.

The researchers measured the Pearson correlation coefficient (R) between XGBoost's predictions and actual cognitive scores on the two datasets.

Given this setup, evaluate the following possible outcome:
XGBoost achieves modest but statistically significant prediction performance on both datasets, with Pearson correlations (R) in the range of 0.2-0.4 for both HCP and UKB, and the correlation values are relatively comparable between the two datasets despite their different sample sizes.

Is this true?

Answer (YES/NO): NO